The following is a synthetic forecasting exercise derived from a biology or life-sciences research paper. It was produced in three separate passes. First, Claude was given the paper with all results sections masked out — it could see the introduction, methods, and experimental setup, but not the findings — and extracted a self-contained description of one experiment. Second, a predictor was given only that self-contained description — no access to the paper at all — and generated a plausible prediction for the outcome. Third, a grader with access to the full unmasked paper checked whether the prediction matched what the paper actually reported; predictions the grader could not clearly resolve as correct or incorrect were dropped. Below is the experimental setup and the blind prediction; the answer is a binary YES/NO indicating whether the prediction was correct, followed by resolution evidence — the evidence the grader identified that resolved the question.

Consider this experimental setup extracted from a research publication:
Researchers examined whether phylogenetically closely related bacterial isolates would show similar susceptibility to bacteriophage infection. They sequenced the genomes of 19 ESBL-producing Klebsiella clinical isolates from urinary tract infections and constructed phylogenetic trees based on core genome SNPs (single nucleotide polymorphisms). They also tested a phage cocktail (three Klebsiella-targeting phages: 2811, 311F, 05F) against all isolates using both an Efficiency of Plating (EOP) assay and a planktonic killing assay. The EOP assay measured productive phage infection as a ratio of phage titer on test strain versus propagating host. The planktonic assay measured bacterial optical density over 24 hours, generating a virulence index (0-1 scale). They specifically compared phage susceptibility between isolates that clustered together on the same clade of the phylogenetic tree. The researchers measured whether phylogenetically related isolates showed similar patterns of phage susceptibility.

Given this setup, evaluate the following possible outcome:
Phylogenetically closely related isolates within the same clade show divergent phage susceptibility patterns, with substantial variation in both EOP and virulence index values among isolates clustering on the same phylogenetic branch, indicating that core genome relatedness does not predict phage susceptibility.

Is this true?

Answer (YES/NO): YES